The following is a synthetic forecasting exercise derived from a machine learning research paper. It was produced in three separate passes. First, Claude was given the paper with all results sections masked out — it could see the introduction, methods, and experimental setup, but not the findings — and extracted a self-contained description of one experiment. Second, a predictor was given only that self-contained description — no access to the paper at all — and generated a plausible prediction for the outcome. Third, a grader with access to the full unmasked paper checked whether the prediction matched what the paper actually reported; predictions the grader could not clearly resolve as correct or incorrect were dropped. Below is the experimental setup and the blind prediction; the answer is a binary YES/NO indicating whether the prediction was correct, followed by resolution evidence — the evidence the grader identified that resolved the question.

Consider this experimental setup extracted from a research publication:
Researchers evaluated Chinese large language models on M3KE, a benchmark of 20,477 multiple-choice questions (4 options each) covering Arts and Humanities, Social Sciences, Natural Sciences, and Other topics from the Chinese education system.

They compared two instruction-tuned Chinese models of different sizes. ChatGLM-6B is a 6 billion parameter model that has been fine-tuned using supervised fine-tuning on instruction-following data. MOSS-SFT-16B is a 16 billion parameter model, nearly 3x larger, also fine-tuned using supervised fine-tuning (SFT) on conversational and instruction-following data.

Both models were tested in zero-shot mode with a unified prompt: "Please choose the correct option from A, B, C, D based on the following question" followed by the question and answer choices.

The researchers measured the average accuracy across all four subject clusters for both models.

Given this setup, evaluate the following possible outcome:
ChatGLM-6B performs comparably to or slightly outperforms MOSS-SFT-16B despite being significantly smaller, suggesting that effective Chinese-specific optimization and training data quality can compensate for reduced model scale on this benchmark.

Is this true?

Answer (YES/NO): NO